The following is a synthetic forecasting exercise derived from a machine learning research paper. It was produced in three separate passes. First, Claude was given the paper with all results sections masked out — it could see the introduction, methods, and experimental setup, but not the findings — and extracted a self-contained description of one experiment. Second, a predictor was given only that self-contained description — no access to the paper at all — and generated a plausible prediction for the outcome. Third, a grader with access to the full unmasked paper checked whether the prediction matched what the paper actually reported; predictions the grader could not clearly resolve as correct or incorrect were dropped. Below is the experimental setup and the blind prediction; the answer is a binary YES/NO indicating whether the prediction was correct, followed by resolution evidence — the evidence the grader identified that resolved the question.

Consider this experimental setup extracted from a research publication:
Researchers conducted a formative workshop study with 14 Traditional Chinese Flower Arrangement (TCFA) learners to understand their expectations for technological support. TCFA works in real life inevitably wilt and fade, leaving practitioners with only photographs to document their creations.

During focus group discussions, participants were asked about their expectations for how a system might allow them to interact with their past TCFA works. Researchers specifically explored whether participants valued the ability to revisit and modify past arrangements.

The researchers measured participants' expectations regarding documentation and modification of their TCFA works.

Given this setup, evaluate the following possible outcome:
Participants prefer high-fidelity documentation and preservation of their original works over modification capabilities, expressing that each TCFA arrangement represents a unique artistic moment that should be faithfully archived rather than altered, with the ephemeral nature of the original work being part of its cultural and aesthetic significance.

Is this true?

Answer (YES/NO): NO